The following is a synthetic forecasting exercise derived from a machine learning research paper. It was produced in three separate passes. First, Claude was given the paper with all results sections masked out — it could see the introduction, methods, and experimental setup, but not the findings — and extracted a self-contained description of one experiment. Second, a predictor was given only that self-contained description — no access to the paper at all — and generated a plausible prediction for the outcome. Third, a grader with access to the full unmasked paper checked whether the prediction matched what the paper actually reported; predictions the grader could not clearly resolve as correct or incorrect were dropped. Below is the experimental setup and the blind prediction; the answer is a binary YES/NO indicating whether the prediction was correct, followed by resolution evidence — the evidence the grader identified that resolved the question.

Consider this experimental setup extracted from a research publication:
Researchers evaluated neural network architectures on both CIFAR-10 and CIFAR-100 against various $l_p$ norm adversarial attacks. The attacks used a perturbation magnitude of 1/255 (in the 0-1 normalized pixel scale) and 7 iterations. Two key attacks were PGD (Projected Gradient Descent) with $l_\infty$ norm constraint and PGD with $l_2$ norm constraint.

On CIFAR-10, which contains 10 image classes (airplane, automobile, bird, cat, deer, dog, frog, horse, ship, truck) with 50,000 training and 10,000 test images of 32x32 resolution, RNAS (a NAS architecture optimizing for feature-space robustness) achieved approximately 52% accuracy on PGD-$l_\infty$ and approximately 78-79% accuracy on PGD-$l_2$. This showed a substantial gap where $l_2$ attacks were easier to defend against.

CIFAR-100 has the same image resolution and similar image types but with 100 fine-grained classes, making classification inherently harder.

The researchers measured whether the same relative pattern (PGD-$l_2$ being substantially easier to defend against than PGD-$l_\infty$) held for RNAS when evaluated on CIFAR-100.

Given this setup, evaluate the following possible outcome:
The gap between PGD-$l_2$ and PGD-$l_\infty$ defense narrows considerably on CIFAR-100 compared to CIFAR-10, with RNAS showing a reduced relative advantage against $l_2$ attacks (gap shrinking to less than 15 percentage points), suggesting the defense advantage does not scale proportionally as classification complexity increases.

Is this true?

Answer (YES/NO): NO